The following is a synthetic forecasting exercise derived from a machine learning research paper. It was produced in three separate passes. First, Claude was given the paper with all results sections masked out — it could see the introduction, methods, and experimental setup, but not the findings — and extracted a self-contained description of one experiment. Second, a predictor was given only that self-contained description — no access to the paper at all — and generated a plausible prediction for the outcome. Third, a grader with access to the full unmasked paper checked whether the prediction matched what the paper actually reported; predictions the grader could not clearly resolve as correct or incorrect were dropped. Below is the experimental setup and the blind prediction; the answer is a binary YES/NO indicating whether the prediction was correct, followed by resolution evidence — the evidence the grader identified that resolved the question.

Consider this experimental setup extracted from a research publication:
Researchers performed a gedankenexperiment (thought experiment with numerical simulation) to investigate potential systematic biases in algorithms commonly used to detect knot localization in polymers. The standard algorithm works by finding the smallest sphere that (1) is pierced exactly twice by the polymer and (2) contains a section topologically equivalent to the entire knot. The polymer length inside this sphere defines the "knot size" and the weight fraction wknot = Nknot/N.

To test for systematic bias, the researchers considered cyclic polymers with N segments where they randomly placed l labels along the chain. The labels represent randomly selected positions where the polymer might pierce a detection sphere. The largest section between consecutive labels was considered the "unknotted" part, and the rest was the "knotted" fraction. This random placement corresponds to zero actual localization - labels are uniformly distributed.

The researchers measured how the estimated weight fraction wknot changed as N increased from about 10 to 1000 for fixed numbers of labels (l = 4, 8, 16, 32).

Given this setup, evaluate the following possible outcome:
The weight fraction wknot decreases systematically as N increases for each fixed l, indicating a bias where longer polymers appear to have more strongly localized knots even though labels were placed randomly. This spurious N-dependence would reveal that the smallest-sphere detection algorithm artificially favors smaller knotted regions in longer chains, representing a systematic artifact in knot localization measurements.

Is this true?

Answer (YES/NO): YES